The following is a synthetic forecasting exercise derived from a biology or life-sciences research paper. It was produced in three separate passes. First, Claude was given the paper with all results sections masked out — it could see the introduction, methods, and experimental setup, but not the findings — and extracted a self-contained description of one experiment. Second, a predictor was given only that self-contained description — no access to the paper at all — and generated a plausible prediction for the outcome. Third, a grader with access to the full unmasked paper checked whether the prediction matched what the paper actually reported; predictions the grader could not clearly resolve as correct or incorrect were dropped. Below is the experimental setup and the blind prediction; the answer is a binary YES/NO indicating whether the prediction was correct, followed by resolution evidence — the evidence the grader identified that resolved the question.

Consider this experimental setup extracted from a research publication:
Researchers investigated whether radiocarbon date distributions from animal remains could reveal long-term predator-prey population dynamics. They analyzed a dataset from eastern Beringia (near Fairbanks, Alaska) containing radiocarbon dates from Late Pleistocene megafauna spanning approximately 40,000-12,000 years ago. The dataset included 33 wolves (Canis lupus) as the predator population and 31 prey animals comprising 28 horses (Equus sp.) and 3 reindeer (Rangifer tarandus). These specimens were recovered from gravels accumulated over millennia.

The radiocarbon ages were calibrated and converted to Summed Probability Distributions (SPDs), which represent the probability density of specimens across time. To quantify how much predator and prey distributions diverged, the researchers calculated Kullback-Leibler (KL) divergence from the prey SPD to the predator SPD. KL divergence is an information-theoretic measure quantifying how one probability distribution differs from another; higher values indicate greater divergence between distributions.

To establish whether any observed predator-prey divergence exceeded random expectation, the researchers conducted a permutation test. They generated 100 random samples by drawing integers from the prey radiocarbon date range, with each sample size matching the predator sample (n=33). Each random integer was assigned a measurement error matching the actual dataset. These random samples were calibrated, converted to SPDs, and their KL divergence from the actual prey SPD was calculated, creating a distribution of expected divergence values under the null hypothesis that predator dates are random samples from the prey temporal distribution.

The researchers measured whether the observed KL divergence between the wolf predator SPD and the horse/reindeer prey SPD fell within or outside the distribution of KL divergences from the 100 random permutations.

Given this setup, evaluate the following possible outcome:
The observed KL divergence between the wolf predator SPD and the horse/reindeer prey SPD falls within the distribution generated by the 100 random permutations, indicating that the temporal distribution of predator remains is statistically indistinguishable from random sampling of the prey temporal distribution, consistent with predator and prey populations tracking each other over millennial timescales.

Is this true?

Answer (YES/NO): NO